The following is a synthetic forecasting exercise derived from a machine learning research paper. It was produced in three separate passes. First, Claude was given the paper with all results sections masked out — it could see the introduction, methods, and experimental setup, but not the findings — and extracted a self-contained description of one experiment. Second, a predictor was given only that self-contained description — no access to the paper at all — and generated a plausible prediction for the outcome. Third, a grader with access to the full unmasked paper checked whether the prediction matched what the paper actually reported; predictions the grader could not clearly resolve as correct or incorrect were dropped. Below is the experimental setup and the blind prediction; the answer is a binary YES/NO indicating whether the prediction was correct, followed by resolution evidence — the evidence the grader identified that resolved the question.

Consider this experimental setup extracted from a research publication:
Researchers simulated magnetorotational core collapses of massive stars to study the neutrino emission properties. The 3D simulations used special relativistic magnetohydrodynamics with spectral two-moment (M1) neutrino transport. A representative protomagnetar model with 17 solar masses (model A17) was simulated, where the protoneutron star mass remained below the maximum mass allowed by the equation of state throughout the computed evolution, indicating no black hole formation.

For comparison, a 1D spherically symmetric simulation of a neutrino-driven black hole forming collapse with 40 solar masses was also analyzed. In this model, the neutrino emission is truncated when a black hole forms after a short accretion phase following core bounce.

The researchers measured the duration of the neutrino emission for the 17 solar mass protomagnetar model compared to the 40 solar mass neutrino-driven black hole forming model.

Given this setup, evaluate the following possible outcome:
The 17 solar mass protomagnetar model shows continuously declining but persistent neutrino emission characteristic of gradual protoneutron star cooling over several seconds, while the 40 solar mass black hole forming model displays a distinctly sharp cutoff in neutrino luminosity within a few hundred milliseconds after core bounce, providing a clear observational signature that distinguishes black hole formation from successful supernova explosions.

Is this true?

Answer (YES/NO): NO